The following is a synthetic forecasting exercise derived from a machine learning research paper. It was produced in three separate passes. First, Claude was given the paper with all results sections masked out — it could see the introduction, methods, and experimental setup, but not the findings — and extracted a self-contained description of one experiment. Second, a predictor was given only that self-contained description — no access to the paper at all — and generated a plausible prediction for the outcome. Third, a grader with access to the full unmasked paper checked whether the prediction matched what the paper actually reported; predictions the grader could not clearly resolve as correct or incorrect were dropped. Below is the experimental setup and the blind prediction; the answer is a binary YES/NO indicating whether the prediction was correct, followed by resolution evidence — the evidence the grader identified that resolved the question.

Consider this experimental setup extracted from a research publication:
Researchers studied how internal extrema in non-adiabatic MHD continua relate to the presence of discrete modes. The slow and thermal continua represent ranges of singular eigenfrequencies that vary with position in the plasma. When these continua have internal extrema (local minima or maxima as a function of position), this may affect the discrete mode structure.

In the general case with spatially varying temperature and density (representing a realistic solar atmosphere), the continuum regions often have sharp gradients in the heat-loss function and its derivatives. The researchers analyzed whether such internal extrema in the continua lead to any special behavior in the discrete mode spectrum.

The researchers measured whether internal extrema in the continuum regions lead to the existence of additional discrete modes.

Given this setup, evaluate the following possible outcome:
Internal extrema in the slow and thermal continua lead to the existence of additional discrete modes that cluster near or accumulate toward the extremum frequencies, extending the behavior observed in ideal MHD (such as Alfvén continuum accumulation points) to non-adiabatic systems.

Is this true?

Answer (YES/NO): YES